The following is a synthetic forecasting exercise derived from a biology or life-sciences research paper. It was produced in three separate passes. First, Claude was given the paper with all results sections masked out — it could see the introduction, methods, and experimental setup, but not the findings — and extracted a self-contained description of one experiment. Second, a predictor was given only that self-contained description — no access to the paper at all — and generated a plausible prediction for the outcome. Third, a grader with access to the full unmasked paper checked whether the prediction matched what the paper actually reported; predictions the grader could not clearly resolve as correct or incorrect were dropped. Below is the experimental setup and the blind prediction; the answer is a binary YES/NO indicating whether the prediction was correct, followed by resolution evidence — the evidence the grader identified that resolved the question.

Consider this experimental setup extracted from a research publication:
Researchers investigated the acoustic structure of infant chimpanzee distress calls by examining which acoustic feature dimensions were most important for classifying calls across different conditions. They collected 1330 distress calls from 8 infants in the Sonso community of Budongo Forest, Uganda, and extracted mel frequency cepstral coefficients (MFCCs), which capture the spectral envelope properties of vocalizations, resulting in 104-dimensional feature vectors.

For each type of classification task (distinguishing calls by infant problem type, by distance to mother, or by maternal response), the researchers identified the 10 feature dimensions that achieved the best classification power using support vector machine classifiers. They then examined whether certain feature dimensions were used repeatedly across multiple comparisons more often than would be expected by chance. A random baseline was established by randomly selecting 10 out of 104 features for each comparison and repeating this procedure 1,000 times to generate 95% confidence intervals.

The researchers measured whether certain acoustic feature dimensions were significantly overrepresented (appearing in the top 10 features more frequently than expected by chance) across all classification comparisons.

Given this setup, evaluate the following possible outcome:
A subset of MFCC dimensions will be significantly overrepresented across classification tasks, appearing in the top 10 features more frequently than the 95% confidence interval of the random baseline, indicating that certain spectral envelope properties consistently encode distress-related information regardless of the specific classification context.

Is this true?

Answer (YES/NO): YES